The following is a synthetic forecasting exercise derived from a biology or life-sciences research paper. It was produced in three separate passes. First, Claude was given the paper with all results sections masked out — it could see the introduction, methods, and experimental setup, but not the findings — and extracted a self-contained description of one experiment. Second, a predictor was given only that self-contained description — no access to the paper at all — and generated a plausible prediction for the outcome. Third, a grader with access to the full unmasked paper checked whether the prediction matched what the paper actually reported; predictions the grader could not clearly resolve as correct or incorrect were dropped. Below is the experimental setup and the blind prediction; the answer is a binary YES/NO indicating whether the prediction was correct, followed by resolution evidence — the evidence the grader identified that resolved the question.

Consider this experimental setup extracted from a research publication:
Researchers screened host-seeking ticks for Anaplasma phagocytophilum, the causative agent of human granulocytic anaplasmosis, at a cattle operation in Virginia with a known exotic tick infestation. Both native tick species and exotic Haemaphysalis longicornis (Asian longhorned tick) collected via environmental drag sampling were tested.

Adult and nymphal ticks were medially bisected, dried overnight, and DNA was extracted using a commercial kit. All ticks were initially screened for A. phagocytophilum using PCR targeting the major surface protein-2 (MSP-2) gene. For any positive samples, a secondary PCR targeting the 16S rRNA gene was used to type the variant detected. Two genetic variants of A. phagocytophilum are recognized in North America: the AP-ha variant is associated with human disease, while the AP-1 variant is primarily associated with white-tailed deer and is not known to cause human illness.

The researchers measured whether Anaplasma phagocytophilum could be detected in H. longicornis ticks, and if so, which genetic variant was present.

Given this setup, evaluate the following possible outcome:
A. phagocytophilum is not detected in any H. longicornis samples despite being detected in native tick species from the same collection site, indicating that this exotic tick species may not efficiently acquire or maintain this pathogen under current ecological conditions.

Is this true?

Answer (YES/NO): NO